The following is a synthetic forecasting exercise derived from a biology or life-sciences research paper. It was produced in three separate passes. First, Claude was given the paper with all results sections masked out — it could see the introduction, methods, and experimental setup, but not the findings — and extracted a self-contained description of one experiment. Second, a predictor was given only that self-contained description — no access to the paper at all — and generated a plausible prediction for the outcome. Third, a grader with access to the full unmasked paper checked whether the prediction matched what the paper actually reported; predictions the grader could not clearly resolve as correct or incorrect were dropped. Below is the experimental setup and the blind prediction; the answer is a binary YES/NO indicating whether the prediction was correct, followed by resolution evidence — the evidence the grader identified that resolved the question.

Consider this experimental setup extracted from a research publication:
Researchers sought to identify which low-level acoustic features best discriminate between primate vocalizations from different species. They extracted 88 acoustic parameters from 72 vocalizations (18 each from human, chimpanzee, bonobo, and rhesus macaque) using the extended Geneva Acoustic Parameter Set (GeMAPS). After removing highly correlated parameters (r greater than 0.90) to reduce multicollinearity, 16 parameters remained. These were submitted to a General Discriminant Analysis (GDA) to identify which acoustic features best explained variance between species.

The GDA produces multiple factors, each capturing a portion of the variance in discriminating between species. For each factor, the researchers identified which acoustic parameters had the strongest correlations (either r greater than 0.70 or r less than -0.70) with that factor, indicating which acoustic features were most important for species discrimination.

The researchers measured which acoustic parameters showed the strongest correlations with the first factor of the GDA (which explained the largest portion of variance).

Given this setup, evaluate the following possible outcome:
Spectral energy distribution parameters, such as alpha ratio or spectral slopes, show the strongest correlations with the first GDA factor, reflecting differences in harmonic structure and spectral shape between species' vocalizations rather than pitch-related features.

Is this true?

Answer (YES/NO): NO